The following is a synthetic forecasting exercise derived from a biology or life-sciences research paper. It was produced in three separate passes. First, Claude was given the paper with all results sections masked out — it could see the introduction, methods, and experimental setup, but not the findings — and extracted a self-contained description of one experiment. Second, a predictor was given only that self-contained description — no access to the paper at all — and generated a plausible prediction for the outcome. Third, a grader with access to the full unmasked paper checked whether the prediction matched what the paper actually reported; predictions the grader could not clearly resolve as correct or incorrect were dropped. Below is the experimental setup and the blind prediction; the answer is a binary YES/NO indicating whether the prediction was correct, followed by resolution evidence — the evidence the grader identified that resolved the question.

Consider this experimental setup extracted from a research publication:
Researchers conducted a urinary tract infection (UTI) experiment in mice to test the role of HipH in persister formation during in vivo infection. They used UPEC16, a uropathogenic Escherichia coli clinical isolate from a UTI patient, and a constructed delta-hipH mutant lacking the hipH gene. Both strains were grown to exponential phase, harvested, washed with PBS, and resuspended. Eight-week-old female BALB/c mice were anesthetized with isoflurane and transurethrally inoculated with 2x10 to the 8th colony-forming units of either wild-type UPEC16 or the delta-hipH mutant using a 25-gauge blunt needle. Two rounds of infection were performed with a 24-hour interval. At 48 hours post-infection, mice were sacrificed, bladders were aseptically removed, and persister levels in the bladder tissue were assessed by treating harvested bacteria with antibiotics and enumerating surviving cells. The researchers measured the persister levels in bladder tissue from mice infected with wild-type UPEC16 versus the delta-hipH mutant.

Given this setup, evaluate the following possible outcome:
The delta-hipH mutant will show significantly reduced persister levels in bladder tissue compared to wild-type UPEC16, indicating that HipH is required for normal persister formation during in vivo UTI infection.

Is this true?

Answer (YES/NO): YES